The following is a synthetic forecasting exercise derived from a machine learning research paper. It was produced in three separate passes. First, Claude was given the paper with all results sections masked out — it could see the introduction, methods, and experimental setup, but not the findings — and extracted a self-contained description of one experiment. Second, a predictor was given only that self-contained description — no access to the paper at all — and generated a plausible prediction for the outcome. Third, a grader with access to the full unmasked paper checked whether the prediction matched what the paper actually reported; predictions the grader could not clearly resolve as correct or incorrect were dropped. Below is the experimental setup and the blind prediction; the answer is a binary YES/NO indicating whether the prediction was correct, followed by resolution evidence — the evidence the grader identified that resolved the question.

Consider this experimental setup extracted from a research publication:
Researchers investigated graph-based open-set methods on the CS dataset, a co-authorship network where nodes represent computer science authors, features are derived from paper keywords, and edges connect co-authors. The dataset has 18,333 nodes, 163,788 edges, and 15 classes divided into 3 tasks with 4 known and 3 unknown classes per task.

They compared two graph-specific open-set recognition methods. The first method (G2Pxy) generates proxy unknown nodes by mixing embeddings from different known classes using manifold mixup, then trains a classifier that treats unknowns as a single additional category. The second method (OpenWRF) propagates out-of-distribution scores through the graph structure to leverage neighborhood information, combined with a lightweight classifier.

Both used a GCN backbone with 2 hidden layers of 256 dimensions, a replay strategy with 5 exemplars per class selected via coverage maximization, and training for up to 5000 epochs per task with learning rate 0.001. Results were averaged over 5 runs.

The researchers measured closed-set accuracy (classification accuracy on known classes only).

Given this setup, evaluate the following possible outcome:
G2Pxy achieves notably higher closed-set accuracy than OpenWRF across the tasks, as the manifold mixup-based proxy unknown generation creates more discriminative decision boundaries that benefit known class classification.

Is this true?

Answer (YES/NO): NO